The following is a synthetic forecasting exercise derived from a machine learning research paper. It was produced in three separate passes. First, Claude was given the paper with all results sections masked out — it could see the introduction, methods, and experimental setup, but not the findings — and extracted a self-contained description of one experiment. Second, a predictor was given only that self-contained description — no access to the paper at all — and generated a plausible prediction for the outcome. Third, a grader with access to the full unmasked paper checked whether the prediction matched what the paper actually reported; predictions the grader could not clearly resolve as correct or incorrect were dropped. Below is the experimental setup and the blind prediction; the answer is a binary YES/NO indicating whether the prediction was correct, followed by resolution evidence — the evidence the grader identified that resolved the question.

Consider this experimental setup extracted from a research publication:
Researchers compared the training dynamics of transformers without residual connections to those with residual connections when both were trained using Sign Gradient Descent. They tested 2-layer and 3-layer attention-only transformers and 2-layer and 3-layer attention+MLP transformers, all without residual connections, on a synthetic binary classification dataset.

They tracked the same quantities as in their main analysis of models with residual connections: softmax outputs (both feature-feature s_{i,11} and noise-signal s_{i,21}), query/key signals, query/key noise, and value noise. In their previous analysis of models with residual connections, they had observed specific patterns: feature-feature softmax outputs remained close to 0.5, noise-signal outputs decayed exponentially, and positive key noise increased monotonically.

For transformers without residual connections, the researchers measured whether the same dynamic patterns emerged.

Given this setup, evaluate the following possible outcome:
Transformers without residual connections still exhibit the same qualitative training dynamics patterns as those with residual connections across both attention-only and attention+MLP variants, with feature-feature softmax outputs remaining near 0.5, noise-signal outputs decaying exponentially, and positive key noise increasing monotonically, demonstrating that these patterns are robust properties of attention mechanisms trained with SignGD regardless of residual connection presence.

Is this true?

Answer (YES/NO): NO